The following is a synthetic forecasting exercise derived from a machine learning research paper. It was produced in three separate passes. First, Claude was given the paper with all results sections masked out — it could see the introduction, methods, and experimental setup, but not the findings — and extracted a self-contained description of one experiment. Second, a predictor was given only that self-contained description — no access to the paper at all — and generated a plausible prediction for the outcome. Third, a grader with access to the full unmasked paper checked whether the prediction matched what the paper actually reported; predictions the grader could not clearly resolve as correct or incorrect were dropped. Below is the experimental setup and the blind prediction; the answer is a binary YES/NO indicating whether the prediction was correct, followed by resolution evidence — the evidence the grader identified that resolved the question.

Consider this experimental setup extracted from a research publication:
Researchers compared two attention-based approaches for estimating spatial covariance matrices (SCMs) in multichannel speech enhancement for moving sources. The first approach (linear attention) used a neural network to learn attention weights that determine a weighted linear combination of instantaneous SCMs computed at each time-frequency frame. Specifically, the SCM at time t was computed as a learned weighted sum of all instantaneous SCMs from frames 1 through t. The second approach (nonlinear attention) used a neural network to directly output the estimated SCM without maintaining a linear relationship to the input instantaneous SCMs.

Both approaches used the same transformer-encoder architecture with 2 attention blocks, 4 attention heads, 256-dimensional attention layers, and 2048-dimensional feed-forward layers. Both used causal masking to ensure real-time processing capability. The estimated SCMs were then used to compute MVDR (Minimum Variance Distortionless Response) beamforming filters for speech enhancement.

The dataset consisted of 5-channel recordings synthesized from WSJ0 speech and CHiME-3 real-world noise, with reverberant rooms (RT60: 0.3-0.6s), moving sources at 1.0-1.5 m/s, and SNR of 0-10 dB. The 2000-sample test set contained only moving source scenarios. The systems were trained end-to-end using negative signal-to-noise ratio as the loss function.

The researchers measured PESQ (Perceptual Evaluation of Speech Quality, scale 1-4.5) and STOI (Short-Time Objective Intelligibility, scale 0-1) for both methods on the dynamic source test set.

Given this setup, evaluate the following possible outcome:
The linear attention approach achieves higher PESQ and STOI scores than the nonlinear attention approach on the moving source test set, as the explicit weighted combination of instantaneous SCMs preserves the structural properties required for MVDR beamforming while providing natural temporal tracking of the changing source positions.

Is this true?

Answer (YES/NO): YES